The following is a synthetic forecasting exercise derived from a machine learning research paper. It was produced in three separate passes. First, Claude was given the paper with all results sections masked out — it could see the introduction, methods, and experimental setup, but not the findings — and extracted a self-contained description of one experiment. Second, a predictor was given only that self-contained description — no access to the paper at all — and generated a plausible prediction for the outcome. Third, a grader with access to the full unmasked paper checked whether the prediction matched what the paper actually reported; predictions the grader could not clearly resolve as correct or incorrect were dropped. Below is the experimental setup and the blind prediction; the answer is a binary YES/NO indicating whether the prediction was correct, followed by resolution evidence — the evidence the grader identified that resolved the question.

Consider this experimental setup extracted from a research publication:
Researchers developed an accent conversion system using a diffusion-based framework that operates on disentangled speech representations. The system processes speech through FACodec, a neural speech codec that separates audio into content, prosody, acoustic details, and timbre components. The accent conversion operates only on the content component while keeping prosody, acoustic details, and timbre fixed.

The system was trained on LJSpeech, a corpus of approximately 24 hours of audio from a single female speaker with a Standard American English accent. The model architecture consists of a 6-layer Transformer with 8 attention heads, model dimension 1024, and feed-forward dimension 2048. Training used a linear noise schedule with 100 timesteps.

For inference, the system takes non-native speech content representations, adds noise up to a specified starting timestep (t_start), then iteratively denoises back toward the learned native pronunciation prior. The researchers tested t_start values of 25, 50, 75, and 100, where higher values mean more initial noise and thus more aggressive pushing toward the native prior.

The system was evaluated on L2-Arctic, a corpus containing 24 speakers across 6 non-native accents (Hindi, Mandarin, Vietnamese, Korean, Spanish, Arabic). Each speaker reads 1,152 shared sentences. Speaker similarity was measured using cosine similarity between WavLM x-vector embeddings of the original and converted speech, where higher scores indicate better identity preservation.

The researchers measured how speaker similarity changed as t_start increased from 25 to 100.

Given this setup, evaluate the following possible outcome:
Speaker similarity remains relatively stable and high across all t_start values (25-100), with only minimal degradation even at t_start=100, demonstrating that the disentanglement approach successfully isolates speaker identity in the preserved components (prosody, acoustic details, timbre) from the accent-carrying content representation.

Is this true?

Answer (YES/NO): NO